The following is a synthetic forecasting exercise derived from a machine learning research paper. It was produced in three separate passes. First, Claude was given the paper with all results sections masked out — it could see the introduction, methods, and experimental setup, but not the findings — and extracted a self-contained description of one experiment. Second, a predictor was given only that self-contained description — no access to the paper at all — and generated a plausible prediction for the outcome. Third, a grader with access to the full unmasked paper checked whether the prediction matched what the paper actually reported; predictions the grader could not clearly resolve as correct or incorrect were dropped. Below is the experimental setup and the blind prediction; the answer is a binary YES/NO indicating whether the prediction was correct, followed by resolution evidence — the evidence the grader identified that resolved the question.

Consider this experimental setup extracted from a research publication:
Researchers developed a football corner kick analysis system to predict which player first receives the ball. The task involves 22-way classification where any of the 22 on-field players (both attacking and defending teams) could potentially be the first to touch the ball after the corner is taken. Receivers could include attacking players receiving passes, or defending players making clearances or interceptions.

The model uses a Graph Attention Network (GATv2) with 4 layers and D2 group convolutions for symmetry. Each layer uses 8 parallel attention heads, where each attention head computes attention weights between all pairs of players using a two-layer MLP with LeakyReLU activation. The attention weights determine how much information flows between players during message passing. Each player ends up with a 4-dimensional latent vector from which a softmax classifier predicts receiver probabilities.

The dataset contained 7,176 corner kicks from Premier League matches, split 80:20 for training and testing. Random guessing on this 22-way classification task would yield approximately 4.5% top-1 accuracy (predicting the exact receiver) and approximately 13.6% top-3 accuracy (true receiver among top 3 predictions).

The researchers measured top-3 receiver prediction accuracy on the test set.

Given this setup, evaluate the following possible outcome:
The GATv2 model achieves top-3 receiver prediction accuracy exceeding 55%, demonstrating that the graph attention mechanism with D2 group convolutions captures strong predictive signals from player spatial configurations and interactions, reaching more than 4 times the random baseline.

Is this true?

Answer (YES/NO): YES